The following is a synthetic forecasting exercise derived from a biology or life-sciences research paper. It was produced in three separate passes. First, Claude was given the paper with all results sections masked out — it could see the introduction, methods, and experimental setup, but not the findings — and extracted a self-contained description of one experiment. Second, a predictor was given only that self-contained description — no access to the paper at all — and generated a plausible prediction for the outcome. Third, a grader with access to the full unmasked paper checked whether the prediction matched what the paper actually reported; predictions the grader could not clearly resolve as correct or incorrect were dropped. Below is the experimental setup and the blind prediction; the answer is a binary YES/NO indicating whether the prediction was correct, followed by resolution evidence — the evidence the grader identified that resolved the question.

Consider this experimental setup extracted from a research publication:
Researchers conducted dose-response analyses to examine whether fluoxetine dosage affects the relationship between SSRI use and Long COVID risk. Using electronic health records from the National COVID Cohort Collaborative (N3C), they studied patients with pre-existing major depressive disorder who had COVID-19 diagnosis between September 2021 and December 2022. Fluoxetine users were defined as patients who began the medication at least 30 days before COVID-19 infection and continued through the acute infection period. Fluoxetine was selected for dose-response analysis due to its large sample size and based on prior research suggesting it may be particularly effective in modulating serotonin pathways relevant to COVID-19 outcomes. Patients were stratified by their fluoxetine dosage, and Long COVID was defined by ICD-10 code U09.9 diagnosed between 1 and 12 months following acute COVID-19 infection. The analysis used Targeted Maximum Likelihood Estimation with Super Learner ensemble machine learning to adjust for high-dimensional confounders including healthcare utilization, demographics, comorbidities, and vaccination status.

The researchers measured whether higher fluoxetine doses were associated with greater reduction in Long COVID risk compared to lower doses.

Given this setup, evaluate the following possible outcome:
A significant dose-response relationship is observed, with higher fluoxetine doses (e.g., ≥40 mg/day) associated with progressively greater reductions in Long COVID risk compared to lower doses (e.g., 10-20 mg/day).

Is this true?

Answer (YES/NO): NO